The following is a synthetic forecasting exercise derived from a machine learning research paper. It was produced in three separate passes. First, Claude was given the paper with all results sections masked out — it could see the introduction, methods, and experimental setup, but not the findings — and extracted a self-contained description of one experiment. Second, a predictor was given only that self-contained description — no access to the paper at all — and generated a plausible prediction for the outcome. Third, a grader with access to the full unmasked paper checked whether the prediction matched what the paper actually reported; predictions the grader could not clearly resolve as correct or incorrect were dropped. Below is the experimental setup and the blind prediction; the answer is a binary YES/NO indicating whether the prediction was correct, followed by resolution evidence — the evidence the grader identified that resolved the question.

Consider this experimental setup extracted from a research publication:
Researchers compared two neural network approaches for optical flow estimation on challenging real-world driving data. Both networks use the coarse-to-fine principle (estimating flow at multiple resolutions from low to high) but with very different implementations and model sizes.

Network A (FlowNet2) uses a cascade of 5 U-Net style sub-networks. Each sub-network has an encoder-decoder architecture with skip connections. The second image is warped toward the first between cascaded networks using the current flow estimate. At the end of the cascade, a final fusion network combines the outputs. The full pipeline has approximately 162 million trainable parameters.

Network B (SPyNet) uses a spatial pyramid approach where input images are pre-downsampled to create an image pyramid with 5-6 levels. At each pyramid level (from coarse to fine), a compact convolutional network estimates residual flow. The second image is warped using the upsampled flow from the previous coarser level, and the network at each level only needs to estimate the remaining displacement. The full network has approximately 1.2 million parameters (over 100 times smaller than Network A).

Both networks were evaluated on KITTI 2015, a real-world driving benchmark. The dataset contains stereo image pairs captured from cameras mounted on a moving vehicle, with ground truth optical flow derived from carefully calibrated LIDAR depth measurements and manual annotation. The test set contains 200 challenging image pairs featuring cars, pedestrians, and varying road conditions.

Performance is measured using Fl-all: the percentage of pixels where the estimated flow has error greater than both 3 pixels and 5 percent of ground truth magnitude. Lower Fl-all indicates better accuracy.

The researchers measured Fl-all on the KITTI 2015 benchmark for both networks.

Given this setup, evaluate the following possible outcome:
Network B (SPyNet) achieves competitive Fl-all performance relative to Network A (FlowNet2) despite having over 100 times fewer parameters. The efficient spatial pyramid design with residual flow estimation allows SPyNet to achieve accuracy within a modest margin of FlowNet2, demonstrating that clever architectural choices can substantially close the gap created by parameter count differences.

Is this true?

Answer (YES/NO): NO